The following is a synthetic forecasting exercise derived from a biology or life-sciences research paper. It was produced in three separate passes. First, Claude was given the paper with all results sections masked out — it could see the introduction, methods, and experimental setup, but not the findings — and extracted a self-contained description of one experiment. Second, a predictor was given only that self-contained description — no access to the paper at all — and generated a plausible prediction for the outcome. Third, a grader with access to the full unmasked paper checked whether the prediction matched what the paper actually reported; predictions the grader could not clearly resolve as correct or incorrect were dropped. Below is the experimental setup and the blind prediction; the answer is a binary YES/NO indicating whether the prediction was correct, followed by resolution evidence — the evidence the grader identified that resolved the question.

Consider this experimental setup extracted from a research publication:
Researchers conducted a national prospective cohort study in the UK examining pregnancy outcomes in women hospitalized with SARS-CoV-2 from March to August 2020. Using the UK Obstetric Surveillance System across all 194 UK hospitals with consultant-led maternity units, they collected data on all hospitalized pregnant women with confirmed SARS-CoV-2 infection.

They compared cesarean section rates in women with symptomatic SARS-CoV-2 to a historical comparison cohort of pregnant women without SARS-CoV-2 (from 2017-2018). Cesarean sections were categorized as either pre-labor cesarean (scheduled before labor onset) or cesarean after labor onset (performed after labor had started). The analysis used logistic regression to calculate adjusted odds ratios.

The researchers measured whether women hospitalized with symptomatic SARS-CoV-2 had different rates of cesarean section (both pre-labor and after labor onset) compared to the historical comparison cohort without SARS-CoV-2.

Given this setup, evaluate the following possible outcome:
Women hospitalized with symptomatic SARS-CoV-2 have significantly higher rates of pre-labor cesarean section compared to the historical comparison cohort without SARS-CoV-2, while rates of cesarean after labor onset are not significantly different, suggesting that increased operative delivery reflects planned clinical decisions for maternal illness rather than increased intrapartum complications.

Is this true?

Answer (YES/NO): NO